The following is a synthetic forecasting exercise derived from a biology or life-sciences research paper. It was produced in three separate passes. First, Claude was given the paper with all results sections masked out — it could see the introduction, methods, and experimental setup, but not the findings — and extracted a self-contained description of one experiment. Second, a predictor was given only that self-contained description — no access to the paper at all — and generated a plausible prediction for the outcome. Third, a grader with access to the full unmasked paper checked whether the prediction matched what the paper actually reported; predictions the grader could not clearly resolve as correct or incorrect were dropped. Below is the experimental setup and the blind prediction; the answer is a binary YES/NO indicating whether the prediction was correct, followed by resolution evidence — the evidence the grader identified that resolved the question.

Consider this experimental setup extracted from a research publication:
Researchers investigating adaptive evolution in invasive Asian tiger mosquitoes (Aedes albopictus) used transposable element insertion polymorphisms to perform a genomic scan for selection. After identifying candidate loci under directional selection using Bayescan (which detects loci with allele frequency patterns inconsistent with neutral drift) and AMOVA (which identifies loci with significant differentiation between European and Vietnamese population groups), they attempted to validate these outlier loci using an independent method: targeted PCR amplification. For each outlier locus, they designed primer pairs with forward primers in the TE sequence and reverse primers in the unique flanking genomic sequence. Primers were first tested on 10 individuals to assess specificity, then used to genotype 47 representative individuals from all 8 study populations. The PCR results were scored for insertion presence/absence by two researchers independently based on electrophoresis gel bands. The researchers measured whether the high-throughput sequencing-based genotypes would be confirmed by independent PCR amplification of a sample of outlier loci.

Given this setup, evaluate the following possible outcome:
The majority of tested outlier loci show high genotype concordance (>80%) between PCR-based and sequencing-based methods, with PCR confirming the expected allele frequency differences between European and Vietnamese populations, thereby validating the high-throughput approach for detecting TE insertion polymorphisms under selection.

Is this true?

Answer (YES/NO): YES